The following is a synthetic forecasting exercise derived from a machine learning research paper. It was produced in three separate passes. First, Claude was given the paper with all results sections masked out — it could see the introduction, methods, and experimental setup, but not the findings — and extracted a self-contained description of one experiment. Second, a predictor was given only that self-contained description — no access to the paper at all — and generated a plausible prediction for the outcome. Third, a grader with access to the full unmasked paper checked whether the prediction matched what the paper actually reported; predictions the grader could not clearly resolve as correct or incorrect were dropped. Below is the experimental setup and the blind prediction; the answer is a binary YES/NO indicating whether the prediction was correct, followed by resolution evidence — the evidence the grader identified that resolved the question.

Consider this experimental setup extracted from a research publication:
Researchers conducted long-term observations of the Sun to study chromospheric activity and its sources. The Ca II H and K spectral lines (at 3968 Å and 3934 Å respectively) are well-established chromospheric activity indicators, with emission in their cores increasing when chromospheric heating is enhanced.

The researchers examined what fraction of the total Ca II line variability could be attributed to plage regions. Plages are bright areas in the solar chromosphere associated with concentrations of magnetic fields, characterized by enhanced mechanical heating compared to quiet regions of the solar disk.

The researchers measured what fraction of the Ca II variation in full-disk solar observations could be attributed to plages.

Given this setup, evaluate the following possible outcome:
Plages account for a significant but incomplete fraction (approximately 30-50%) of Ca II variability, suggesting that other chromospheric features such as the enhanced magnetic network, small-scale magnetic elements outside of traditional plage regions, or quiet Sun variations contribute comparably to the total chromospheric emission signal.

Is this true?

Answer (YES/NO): NO